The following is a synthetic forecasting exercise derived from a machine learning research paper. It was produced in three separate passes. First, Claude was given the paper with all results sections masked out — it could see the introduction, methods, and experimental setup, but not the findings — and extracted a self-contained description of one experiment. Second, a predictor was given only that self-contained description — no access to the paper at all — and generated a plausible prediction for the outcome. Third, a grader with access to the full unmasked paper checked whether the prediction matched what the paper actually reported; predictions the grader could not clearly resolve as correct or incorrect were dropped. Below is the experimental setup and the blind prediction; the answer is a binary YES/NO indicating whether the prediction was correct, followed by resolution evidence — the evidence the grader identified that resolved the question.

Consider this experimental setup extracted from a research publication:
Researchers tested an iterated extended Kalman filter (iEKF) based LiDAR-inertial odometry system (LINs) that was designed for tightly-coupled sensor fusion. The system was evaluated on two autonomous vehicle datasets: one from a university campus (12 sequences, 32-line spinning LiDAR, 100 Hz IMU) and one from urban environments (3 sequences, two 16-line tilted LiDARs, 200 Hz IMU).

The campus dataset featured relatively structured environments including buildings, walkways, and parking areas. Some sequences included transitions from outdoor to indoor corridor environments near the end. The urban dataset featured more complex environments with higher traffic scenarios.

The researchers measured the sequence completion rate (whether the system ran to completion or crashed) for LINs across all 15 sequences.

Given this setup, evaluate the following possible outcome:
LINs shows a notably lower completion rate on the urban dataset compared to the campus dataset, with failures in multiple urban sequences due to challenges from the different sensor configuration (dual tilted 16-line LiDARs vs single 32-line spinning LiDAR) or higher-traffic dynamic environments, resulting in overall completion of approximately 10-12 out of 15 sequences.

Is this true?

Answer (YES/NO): NO